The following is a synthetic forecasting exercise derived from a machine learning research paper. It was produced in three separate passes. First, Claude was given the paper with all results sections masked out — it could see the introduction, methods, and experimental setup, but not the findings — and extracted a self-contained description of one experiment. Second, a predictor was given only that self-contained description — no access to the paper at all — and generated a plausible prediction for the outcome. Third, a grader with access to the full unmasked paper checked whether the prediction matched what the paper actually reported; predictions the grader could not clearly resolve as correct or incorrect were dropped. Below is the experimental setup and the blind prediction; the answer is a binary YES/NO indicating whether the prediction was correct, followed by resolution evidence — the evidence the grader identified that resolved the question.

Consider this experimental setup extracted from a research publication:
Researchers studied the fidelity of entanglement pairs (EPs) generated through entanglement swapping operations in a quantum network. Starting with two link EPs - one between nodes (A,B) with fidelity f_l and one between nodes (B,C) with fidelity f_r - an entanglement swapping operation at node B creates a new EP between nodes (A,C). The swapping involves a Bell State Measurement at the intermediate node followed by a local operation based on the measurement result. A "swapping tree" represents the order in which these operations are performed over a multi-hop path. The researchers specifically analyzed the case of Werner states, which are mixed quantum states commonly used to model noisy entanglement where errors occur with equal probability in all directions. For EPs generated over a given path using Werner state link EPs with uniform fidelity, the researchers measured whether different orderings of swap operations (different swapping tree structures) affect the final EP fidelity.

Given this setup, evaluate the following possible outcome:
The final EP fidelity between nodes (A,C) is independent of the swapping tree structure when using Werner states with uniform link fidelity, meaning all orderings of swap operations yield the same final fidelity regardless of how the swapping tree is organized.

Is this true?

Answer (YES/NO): YES